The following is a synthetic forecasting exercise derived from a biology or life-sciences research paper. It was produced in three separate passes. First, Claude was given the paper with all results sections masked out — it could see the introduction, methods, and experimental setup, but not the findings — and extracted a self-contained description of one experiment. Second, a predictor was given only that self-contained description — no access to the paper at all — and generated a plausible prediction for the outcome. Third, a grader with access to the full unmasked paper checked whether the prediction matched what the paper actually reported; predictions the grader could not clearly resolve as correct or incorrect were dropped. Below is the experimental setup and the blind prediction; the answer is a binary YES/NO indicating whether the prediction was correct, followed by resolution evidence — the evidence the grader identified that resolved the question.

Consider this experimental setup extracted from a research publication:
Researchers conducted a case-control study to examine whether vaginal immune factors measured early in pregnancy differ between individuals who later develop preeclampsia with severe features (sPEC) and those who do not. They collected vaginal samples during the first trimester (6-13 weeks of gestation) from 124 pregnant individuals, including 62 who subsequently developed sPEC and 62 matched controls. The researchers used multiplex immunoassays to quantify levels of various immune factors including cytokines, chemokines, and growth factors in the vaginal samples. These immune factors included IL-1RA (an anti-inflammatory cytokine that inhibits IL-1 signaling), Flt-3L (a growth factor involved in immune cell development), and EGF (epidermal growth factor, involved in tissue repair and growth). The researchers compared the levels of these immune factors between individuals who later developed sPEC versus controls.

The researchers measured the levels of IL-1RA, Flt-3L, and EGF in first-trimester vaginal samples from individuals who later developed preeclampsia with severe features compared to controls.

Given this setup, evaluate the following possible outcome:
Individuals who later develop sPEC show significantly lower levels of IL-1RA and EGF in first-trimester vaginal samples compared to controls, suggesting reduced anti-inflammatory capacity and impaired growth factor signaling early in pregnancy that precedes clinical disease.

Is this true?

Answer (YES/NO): YES